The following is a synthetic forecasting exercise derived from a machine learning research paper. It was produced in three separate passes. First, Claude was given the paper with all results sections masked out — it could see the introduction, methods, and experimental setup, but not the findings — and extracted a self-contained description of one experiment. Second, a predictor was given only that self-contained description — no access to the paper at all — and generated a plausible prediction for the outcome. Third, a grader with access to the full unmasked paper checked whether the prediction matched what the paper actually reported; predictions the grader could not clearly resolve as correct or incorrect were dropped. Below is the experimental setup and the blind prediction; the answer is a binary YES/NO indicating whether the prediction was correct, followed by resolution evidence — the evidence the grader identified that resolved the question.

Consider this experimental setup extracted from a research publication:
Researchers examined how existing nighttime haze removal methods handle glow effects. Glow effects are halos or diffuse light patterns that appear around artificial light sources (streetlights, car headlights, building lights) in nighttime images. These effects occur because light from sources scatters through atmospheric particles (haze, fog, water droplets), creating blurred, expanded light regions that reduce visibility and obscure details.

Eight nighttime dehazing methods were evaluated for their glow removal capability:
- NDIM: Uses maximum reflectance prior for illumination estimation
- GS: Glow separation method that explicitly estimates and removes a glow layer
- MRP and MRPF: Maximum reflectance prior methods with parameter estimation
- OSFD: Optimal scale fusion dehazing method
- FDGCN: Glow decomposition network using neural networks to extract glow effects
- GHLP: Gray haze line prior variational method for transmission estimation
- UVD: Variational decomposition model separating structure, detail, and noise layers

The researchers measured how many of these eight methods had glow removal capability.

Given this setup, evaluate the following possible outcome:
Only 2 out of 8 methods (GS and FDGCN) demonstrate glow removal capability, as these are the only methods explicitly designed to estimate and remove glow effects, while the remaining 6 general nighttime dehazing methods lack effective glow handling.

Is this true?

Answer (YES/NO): NO